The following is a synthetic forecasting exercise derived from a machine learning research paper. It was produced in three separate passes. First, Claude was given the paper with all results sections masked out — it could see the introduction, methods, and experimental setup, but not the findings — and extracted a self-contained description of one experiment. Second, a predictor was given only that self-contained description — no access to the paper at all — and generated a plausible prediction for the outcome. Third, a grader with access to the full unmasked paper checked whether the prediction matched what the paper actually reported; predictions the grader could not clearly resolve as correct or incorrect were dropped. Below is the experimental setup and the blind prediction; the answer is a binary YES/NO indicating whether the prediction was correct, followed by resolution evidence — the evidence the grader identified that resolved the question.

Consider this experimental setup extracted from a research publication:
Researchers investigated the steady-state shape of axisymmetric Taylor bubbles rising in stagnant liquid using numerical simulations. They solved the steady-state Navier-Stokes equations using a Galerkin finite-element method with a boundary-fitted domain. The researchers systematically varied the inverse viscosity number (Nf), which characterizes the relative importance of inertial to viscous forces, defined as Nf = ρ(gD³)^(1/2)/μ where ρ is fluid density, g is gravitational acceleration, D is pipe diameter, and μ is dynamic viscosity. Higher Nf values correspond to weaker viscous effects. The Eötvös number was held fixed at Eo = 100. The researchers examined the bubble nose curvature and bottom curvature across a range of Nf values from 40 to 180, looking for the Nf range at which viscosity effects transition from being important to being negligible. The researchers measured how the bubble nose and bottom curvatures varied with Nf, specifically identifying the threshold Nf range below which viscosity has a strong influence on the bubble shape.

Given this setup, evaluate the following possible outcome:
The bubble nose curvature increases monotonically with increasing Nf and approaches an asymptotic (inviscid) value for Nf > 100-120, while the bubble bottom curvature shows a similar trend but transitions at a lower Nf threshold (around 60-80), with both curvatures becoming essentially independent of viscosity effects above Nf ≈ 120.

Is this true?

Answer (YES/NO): NO